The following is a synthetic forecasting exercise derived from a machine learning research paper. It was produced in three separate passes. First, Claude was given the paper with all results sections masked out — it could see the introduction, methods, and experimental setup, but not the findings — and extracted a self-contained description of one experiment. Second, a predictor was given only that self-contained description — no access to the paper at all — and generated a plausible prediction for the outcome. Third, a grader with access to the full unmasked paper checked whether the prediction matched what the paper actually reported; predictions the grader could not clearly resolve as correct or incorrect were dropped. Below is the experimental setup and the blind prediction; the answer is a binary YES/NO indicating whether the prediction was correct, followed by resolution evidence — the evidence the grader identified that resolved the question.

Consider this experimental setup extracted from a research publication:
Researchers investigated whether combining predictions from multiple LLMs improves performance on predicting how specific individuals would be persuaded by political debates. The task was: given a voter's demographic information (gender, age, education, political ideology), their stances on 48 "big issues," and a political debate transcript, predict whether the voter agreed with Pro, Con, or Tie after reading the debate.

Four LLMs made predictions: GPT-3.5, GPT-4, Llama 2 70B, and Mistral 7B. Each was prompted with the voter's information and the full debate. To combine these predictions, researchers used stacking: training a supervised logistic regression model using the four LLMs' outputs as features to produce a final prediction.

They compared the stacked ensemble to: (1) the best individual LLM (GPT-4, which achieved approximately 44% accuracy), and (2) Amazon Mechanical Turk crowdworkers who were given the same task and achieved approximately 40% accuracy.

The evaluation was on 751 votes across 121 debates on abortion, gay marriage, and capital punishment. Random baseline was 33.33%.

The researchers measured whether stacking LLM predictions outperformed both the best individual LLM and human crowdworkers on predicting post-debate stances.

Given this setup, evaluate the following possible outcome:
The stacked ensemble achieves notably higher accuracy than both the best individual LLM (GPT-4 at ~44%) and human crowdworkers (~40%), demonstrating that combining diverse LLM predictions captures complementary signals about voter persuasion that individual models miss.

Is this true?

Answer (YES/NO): YES